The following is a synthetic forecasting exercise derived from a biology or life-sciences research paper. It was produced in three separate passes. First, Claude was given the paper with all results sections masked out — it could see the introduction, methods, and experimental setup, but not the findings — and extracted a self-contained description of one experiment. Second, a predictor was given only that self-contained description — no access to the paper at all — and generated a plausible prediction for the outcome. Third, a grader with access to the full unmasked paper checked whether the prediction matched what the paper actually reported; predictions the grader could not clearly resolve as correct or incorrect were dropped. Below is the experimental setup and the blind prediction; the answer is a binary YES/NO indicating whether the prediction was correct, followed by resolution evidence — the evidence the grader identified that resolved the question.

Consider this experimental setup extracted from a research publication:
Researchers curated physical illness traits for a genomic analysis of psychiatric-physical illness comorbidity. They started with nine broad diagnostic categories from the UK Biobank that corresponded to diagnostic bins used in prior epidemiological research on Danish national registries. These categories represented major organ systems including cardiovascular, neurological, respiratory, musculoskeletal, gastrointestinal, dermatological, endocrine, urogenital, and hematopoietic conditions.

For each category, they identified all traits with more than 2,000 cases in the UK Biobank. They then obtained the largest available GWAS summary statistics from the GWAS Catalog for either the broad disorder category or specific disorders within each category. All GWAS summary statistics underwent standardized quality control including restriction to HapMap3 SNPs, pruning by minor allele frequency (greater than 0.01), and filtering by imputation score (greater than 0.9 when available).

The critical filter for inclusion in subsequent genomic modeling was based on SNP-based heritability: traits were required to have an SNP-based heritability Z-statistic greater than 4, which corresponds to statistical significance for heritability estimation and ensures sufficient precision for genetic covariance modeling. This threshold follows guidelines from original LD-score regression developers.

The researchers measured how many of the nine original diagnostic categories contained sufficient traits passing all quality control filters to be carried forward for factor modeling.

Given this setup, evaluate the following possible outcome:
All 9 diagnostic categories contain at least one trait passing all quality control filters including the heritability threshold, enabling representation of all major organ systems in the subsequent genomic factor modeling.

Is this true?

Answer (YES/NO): NO